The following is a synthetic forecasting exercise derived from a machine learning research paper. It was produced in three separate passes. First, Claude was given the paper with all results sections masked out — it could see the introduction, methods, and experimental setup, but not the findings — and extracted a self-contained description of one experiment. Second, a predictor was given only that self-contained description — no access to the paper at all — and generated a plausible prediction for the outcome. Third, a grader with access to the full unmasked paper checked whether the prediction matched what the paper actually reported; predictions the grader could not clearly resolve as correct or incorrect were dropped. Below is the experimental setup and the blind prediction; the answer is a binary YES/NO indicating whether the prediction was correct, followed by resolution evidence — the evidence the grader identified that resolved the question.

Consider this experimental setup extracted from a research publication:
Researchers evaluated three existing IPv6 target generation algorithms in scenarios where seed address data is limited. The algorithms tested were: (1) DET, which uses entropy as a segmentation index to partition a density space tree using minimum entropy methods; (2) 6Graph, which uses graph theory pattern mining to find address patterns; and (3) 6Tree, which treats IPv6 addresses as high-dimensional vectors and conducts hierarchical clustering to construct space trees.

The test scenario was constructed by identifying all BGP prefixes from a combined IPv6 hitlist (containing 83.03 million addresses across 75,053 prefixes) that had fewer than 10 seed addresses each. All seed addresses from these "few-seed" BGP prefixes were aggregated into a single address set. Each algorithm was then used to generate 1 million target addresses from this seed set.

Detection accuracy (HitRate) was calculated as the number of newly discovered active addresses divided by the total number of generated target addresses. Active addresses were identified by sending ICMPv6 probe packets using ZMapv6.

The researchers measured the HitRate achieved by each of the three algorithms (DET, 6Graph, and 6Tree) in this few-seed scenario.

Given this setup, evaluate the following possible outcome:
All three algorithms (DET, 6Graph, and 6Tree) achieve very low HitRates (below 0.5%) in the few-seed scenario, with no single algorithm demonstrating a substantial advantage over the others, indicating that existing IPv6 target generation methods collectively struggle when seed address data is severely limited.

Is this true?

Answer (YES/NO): NO